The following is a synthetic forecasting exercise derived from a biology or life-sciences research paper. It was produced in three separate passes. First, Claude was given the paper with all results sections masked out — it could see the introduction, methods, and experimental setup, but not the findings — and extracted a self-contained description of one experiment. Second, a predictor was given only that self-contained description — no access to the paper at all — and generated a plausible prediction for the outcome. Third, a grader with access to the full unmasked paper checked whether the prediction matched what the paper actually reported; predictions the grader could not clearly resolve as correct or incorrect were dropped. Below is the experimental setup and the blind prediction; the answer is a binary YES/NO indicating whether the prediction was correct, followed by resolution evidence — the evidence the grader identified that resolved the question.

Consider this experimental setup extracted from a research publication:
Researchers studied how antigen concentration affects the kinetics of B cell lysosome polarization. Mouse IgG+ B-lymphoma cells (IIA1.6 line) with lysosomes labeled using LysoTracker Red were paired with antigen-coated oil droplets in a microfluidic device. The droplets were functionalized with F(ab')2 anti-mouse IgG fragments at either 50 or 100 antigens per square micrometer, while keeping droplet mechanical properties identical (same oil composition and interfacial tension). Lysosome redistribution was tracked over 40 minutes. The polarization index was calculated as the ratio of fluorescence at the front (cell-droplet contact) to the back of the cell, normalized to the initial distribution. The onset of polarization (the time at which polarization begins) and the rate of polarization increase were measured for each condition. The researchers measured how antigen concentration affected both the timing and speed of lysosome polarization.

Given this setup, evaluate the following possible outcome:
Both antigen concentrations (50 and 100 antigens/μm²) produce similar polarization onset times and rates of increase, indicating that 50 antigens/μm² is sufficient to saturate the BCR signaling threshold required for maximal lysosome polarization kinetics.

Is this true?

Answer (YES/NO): YES